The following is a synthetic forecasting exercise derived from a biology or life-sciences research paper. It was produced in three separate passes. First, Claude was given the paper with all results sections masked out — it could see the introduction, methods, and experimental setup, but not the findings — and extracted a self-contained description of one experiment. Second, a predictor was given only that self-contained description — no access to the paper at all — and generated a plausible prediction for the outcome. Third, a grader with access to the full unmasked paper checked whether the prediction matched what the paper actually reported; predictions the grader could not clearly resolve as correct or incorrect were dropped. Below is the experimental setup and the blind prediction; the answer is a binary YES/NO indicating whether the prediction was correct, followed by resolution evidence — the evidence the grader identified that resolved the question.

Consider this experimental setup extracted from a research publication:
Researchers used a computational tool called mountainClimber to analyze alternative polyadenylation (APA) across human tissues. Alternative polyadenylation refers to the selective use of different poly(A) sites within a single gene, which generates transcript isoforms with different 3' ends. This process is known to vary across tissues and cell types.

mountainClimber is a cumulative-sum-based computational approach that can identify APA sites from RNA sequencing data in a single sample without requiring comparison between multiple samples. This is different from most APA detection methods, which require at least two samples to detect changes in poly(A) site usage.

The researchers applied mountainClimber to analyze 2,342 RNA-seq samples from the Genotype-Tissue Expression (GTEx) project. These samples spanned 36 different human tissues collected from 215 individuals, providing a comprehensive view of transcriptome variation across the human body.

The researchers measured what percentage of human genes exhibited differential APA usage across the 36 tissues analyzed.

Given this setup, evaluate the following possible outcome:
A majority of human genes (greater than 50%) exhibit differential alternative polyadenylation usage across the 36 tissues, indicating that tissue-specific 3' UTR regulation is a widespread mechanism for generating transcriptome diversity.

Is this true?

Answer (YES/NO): YES